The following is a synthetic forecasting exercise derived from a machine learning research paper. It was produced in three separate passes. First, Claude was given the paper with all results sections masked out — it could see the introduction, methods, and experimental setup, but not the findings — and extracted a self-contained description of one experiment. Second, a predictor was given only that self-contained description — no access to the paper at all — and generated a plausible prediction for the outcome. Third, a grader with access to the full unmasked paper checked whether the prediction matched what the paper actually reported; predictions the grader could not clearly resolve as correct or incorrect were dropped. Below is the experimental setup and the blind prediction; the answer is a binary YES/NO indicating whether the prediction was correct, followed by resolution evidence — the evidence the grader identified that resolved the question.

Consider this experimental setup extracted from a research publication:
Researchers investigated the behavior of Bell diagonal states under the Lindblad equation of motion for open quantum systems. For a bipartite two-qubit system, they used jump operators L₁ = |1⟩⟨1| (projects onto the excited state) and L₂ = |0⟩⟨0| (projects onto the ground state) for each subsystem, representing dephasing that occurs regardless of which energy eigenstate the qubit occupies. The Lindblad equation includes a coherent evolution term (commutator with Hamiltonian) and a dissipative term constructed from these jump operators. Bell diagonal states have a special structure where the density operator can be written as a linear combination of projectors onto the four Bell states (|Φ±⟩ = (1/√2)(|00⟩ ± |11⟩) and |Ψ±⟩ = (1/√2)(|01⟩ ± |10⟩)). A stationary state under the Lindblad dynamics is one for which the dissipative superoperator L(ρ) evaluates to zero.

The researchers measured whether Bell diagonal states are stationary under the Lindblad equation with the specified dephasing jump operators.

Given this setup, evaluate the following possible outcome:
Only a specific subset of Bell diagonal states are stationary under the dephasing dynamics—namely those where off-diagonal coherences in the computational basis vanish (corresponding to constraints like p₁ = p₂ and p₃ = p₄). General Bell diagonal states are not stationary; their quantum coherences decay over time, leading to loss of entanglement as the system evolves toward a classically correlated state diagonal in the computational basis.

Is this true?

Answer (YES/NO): NO